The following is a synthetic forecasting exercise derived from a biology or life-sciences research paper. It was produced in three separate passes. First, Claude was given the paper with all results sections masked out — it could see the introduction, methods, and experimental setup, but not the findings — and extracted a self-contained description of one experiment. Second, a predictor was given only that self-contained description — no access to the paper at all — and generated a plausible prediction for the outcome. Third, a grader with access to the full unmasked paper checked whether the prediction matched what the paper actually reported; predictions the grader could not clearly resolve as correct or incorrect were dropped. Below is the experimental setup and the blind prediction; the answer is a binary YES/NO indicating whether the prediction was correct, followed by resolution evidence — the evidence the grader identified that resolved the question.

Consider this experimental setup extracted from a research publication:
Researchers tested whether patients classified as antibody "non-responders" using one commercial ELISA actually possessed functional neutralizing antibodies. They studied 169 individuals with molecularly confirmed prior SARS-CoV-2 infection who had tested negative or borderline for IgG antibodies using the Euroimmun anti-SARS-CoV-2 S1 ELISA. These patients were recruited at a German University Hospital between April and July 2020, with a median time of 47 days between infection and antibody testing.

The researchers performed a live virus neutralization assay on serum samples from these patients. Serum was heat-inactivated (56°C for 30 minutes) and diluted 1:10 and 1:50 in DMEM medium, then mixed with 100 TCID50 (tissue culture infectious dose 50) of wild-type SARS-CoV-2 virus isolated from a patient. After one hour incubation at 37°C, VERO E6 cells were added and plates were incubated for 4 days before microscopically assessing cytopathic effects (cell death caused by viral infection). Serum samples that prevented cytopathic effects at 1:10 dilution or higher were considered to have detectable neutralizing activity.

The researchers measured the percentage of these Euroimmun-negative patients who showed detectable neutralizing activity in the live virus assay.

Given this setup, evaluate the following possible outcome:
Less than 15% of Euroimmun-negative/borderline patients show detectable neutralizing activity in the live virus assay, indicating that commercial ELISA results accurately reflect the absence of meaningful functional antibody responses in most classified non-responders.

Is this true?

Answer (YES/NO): NO